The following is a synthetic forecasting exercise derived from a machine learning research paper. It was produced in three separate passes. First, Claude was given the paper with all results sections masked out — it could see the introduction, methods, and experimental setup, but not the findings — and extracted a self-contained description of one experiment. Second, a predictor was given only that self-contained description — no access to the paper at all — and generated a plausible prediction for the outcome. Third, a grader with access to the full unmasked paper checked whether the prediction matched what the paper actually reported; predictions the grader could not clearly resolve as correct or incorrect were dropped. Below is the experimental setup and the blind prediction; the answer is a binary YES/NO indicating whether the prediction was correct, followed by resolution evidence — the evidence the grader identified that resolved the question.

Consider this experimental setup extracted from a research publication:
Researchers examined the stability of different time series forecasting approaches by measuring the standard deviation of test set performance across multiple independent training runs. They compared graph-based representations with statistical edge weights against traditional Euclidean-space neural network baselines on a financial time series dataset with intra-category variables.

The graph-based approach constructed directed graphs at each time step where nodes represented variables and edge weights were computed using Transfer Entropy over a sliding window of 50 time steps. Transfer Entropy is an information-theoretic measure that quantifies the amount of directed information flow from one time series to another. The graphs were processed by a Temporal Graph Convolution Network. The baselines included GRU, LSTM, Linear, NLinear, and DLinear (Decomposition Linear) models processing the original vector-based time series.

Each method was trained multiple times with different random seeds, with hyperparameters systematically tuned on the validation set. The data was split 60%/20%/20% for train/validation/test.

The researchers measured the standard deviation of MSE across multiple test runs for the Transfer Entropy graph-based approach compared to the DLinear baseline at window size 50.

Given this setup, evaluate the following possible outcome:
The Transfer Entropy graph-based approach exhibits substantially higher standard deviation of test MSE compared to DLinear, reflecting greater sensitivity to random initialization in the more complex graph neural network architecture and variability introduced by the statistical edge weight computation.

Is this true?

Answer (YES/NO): NO